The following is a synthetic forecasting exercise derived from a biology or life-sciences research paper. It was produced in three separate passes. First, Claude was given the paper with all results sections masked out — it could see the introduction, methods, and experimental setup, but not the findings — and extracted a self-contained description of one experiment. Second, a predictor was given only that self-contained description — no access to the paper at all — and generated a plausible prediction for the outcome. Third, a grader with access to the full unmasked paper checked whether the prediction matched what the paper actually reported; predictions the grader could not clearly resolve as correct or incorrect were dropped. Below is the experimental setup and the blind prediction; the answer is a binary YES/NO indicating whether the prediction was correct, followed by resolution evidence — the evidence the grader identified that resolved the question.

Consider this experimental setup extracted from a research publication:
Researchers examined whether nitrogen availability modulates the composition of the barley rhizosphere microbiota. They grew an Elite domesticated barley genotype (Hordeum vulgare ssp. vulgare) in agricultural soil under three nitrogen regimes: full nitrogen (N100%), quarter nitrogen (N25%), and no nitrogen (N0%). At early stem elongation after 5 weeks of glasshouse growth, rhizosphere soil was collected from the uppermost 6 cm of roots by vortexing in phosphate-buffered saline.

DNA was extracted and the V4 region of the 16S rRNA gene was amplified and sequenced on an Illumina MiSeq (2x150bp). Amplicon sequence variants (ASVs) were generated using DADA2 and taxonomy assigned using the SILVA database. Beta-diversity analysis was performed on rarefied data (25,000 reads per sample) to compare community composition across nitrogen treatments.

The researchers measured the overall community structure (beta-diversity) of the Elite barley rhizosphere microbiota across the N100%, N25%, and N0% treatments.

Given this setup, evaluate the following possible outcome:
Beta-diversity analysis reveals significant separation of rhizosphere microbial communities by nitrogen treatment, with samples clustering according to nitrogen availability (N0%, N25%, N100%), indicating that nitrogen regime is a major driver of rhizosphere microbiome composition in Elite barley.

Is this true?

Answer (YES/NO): YES